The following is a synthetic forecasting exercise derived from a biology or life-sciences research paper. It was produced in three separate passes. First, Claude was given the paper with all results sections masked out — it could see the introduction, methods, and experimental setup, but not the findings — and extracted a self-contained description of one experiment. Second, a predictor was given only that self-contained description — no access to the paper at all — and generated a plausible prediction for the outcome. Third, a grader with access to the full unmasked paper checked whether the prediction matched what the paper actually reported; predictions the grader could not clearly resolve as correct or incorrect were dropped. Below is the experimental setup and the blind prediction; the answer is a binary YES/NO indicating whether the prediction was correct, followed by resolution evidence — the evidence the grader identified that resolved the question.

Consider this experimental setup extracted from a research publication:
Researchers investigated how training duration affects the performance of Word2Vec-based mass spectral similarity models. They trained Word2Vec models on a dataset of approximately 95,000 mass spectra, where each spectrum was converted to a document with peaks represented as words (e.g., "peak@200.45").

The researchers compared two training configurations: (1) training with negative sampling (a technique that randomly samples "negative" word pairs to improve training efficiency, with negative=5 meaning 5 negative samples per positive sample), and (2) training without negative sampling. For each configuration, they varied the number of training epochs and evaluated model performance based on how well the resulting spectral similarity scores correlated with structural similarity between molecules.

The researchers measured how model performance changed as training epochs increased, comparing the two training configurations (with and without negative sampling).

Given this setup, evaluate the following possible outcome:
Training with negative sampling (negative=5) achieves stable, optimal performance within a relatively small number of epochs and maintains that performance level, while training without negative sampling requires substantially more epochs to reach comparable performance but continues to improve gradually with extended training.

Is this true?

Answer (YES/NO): NO